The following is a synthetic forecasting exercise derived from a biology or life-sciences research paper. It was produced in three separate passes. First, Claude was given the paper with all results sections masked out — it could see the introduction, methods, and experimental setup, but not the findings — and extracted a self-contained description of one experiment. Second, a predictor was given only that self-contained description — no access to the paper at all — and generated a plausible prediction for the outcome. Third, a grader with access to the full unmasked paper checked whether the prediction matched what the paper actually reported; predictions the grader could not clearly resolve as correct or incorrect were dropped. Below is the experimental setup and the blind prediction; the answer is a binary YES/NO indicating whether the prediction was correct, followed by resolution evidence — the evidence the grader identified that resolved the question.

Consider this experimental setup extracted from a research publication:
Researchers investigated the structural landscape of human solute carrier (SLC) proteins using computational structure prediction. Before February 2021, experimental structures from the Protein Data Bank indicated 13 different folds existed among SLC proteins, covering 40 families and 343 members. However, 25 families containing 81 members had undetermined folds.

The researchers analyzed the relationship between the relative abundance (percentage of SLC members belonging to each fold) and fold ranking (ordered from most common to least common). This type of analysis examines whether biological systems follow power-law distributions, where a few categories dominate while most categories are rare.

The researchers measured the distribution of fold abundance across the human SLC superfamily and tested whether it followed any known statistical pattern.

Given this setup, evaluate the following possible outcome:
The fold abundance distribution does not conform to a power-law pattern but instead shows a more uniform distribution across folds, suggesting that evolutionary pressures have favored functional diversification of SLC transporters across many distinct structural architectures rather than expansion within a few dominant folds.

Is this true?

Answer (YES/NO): NO